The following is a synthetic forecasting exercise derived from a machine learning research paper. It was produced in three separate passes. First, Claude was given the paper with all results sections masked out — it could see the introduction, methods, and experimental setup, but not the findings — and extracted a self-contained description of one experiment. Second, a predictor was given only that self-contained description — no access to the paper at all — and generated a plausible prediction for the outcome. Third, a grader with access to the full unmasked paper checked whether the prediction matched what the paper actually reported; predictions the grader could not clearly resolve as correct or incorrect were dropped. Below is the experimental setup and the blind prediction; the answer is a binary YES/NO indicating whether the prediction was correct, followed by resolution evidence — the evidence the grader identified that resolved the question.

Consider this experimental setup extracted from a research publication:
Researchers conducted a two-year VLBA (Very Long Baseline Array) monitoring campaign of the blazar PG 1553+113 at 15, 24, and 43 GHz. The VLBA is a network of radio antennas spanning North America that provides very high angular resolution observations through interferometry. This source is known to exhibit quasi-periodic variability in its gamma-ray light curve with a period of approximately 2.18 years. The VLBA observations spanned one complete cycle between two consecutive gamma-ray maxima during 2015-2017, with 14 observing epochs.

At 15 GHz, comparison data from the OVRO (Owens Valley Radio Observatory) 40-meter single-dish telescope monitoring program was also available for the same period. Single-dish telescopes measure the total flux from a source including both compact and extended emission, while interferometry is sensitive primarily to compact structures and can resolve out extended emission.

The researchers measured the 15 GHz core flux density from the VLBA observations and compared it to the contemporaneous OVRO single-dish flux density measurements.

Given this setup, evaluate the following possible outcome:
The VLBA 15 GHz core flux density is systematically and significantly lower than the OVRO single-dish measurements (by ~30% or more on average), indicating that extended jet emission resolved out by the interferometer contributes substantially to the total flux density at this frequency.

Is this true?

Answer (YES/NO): NO